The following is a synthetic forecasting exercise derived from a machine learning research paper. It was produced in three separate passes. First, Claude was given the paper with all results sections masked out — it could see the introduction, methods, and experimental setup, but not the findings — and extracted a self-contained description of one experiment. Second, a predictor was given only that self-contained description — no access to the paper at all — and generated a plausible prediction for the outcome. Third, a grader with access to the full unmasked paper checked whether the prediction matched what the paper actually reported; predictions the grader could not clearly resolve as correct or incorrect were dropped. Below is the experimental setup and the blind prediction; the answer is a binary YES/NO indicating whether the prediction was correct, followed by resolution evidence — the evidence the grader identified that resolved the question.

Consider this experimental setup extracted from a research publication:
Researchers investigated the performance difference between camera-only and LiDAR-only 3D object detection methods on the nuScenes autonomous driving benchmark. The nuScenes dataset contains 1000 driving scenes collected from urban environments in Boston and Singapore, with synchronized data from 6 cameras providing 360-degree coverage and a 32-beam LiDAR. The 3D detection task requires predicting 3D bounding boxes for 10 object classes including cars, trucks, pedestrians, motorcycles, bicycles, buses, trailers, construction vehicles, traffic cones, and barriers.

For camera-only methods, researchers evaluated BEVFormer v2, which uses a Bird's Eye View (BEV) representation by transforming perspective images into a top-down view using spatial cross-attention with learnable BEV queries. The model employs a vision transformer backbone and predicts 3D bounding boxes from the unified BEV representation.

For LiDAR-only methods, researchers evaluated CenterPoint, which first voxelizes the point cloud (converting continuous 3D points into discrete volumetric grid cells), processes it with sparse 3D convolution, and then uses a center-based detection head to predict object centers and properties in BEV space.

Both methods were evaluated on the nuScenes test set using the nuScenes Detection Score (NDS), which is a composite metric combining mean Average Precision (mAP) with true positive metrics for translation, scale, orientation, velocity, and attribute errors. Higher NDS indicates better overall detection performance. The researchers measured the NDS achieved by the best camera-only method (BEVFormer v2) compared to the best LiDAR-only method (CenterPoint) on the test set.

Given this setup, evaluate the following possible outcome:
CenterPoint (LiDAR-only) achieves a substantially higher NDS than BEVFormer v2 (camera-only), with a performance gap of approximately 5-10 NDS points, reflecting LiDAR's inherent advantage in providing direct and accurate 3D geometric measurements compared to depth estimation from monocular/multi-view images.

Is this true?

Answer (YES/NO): NO